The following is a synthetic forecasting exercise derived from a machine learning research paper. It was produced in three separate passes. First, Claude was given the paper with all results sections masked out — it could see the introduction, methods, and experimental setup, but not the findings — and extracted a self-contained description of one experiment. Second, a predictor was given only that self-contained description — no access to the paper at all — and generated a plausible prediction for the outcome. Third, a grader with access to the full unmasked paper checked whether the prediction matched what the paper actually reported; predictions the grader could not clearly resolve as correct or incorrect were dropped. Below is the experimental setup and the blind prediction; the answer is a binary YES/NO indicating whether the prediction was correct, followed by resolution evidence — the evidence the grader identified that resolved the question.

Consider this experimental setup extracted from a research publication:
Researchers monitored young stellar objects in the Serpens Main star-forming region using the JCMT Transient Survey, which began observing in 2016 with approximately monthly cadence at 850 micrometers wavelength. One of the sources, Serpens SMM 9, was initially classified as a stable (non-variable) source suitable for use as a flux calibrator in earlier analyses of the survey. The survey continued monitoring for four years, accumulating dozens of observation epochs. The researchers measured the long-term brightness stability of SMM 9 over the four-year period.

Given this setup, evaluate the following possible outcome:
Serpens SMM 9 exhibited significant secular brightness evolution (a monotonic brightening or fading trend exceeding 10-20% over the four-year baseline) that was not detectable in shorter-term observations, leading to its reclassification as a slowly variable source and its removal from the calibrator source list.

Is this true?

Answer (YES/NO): NO